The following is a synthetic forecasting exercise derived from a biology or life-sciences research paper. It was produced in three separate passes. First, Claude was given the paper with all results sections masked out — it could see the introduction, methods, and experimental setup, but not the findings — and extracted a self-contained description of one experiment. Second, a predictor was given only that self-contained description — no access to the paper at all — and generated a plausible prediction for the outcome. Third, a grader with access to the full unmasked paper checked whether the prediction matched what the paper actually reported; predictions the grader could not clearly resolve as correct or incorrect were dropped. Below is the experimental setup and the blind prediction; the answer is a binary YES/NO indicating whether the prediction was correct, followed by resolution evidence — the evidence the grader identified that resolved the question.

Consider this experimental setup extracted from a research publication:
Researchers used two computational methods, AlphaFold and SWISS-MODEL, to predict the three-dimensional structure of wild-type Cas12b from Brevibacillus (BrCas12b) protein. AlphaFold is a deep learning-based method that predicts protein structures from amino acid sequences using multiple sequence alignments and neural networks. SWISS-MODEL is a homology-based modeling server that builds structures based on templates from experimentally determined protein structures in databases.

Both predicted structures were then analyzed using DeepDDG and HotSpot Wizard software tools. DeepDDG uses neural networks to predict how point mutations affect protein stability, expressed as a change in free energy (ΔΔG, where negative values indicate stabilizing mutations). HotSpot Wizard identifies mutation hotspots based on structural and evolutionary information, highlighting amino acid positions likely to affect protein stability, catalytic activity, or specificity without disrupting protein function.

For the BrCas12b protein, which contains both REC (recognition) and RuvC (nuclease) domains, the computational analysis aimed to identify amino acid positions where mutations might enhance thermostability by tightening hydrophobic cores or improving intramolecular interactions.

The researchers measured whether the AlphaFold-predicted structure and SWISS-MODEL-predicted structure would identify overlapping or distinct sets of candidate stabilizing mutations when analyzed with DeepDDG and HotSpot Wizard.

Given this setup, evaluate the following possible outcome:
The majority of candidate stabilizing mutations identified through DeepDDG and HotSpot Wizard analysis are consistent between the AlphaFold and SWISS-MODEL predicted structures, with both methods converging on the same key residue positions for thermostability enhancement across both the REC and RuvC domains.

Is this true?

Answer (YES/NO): NO